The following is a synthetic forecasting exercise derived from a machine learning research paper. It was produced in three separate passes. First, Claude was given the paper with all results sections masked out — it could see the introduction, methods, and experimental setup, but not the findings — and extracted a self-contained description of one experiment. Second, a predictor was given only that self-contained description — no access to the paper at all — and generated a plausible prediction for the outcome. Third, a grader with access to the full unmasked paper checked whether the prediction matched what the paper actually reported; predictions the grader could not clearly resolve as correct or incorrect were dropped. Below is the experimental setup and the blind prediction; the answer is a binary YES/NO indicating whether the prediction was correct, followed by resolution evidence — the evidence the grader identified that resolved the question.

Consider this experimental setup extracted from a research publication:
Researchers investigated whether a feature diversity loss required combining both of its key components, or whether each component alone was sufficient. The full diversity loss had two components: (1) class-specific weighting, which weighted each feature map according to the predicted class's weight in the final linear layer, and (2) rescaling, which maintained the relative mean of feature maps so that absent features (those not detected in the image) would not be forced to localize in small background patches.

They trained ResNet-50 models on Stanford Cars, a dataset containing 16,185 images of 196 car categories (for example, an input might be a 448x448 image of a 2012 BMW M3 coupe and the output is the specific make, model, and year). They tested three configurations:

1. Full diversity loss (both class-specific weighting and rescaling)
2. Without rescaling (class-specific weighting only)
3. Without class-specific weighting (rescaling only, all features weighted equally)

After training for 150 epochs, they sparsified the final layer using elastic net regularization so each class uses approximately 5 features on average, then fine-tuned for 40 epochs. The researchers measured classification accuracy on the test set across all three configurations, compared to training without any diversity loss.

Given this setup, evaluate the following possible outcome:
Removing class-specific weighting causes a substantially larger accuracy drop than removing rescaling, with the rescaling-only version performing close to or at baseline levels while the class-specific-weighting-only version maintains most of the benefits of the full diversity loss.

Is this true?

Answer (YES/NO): NO